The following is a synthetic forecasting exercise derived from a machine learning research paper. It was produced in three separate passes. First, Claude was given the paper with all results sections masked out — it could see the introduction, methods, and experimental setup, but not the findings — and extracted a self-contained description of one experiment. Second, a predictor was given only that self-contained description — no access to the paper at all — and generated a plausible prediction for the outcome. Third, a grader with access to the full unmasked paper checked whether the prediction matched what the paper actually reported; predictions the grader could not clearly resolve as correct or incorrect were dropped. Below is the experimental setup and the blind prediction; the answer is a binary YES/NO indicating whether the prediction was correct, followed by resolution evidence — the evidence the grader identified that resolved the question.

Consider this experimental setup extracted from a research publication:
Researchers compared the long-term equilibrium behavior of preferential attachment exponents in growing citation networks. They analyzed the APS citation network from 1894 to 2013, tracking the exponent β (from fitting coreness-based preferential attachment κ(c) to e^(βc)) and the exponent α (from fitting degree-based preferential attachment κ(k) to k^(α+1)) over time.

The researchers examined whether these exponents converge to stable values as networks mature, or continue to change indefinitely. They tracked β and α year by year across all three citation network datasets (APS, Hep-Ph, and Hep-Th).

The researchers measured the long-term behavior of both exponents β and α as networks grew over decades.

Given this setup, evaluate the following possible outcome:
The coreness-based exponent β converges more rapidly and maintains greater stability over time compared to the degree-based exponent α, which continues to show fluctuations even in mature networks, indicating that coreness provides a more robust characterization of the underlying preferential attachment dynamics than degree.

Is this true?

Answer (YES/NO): NO